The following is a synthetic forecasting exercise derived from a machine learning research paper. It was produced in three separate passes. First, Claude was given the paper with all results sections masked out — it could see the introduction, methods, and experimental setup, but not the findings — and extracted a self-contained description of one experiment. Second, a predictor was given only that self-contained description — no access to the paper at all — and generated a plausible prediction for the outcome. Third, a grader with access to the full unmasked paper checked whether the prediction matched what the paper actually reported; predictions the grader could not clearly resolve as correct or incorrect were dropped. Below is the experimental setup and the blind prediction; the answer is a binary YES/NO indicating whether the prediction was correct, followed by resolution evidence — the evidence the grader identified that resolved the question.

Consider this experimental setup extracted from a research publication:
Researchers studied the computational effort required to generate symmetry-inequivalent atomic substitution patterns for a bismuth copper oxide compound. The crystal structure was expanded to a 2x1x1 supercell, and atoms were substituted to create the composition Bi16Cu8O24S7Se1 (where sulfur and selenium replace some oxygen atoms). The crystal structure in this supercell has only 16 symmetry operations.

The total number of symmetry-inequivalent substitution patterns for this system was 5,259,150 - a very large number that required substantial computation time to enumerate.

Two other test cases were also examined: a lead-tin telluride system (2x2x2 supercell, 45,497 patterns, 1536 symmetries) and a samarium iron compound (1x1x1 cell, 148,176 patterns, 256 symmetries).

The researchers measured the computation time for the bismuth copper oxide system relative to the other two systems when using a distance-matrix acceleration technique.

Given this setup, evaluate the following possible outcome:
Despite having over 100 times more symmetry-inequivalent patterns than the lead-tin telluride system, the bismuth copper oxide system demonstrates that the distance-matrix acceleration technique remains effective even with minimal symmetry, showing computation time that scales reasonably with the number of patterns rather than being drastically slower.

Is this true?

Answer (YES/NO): YES